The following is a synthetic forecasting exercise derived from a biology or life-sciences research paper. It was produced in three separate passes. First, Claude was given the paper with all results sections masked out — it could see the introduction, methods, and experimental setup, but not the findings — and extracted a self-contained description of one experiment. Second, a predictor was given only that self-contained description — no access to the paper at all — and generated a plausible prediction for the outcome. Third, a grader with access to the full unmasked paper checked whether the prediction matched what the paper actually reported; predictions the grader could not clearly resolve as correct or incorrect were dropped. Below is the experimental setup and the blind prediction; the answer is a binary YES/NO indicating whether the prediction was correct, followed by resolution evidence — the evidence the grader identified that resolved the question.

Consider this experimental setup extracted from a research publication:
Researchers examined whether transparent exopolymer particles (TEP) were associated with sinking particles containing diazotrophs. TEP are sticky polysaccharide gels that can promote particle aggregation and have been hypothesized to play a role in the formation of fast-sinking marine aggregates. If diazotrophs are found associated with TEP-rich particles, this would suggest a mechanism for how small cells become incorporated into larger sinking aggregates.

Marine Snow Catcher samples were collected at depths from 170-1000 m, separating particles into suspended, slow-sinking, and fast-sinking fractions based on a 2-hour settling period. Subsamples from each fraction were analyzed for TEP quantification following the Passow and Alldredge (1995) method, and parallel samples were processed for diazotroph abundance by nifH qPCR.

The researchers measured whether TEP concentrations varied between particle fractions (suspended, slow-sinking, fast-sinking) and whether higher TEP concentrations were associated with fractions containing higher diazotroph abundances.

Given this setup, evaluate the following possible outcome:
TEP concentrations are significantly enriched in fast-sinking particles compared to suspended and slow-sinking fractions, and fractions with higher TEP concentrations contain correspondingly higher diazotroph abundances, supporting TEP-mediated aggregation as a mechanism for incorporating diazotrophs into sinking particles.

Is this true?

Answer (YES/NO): NO